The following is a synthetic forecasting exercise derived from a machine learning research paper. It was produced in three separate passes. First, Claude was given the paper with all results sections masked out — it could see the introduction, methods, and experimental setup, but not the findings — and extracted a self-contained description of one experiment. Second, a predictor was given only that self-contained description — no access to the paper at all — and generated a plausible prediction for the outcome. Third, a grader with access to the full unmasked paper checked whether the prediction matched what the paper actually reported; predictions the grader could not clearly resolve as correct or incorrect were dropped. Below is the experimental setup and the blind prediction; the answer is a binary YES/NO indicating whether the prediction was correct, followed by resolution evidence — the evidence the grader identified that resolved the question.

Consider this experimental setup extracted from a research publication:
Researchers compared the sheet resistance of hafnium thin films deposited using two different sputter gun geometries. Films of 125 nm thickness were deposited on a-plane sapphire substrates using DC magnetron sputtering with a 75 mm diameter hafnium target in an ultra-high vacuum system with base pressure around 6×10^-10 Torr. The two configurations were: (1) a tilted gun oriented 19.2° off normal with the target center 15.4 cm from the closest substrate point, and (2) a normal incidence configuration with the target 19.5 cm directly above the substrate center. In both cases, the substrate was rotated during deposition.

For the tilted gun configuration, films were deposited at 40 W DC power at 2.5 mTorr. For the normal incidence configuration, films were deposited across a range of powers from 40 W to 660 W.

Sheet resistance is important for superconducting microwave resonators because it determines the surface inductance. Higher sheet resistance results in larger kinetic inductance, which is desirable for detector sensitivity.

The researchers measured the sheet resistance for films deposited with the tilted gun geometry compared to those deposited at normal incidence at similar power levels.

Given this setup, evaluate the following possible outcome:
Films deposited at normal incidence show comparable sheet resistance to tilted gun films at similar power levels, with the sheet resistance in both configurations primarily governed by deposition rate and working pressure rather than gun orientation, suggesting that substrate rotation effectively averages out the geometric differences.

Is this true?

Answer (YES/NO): YES